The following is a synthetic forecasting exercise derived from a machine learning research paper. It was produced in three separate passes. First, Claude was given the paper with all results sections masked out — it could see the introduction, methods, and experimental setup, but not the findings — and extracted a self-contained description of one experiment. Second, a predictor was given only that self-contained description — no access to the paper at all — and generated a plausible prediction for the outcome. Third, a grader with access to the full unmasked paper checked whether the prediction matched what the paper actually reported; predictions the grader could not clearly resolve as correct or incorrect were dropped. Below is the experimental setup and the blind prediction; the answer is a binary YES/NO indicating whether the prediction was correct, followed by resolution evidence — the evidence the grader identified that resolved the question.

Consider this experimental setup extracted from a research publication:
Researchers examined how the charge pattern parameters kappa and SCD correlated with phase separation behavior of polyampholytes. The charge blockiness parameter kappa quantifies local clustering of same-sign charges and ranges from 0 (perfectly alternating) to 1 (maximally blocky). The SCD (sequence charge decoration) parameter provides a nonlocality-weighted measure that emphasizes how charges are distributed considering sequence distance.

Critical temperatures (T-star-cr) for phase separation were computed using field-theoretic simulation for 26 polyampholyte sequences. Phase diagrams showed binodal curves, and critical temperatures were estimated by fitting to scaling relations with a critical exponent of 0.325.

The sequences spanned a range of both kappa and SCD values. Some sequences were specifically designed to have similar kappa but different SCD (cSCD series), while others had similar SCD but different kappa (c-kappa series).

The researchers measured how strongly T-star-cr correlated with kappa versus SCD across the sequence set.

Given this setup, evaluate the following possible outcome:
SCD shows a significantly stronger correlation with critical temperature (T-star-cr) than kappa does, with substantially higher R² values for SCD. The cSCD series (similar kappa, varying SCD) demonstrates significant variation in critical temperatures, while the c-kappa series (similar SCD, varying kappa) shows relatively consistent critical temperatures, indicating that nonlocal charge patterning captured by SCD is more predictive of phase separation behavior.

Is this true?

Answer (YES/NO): NO